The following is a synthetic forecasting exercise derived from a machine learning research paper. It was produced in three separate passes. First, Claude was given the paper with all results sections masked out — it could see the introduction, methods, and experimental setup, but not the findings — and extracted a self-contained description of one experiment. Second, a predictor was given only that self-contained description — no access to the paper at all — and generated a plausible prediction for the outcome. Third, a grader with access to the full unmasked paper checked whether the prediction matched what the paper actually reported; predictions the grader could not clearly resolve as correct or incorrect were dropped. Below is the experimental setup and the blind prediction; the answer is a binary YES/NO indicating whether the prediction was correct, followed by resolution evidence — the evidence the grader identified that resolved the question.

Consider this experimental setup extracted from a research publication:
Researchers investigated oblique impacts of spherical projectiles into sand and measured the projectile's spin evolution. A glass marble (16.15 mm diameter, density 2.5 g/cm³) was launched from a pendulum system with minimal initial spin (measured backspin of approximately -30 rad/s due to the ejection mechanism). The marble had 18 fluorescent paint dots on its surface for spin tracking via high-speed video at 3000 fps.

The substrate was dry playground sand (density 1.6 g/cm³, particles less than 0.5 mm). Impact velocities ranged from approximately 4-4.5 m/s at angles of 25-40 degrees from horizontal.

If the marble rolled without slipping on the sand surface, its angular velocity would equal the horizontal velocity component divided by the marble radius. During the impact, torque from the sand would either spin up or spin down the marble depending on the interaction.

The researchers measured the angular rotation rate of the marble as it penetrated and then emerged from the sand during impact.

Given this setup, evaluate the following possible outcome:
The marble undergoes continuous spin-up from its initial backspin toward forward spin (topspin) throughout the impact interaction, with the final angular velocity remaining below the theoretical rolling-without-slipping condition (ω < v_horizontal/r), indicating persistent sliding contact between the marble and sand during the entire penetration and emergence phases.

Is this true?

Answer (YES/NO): YES